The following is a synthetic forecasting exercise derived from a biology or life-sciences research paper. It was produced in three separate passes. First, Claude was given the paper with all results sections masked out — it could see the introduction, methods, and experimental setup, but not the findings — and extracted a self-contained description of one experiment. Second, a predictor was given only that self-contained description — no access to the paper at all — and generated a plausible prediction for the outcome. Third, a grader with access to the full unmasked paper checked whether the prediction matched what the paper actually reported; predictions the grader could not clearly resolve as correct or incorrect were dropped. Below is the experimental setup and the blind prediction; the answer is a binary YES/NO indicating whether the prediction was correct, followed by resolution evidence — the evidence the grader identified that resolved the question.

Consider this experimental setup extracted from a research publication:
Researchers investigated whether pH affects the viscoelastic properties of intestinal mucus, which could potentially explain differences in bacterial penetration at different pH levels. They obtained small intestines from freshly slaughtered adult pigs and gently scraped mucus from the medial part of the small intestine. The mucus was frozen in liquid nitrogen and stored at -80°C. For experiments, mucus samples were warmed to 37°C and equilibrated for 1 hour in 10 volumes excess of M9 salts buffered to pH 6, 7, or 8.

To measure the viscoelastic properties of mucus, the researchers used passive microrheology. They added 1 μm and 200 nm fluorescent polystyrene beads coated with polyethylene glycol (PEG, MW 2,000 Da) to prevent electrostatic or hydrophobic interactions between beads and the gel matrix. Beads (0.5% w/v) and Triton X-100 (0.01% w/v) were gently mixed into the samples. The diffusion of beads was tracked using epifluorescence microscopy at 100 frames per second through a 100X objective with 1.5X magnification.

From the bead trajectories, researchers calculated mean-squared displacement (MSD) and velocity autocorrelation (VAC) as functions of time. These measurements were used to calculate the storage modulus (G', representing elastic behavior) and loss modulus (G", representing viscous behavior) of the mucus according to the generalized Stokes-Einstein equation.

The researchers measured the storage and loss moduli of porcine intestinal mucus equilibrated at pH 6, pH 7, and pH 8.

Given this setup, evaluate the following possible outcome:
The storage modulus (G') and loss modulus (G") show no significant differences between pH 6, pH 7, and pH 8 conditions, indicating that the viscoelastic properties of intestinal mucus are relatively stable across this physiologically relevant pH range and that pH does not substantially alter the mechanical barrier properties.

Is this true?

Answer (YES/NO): YES